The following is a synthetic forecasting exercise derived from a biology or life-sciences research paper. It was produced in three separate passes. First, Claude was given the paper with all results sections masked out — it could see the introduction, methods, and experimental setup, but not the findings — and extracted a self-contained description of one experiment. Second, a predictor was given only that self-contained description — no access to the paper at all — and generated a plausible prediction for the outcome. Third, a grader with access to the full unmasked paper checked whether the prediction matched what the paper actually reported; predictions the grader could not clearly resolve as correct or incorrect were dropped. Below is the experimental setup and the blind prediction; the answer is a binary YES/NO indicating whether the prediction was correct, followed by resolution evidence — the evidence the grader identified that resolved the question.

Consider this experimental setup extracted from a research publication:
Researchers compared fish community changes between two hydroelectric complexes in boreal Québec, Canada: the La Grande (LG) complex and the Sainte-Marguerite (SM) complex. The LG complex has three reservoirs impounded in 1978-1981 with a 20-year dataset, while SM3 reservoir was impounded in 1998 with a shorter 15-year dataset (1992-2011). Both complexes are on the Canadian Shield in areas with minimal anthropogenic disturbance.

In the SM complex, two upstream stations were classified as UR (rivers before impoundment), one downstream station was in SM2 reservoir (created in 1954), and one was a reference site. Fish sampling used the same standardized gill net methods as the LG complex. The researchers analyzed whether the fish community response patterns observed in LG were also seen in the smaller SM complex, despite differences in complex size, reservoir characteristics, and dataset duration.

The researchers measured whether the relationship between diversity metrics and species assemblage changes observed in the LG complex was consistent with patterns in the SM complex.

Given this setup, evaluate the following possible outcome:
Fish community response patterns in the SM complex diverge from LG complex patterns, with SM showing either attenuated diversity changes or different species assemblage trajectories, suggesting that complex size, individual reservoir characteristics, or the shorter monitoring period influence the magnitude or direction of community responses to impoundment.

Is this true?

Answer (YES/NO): NO